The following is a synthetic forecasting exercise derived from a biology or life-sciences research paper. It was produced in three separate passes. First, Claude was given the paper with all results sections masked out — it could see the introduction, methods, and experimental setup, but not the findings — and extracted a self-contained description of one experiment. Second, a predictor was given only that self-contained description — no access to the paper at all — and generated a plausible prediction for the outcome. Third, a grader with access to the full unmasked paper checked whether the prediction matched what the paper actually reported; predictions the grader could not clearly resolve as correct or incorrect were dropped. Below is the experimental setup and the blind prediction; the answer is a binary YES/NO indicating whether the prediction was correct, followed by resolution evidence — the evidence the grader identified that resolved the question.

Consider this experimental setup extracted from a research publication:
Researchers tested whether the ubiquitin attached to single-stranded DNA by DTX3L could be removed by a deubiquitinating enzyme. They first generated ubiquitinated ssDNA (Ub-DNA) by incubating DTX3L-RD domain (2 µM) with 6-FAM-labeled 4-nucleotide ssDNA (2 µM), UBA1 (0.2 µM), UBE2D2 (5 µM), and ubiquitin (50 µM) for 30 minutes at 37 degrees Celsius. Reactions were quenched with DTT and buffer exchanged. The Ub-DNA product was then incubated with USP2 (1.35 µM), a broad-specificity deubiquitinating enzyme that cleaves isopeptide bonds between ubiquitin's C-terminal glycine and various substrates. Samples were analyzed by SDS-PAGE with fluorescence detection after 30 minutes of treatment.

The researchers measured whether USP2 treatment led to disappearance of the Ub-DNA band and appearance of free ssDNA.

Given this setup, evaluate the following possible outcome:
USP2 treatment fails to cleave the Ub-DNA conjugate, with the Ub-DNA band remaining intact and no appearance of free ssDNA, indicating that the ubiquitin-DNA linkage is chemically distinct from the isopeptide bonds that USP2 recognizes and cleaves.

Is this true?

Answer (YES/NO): NO